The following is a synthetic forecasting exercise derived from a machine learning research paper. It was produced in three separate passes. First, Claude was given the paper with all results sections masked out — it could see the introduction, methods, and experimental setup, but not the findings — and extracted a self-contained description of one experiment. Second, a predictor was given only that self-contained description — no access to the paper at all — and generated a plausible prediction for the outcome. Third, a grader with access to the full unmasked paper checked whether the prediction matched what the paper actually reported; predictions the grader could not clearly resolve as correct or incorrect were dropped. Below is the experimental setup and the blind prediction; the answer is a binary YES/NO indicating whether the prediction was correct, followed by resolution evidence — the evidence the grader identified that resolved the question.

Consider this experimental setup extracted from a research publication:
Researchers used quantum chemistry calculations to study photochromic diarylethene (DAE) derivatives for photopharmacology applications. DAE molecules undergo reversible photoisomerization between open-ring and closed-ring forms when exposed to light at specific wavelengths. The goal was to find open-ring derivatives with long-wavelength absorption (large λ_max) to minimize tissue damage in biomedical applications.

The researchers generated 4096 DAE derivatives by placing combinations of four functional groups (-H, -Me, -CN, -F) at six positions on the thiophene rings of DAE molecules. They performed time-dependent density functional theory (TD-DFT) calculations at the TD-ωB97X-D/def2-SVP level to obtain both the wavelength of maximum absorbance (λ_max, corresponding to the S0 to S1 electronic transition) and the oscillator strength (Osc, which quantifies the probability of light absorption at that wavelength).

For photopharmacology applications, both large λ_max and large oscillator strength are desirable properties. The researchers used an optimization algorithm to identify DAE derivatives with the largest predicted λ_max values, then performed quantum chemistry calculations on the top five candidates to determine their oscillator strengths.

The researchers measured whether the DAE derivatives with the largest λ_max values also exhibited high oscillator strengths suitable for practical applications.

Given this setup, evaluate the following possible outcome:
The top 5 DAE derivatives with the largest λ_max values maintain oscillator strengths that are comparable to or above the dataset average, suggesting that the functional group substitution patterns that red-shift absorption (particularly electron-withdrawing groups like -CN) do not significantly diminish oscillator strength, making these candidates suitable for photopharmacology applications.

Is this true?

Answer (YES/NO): NO